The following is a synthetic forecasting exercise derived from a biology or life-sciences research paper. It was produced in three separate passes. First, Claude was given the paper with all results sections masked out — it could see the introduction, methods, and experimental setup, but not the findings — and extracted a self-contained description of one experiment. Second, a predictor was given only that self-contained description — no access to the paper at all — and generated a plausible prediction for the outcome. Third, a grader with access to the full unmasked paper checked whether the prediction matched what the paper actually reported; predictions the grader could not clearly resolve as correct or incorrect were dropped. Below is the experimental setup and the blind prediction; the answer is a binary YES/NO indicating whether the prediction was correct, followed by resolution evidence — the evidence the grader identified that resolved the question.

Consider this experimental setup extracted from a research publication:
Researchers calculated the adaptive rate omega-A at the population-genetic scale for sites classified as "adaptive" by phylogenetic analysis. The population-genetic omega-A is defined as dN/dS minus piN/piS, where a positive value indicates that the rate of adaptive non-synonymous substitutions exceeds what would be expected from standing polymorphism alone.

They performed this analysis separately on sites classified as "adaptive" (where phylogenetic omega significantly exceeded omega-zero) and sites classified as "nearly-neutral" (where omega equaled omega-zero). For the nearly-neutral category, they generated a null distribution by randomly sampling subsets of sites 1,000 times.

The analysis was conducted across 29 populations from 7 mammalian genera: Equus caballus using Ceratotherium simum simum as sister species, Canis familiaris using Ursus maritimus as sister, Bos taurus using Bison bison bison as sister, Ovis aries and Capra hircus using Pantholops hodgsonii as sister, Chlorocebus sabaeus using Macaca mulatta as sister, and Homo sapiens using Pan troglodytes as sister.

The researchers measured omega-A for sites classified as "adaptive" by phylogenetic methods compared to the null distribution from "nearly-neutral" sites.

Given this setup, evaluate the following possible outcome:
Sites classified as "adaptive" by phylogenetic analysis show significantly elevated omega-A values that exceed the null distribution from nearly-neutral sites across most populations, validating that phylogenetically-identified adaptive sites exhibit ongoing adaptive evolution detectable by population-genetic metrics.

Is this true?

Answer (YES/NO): YES